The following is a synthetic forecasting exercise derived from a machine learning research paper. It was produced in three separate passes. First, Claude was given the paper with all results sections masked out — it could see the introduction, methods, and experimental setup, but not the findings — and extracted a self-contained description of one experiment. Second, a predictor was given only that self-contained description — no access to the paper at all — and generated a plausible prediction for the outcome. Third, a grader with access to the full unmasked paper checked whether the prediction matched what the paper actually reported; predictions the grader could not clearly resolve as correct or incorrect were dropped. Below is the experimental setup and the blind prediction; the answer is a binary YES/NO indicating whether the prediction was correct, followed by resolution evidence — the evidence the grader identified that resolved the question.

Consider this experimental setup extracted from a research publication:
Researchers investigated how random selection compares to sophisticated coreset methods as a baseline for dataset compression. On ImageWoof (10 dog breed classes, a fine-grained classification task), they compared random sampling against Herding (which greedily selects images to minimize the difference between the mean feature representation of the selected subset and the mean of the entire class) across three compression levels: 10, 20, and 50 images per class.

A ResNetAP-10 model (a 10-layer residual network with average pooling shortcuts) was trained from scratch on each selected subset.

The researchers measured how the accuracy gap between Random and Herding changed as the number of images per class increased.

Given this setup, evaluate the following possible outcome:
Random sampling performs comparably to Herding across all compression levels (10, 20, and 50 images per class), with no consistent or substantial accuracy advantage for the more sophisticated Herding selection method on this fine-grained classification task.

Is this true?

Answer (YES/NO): NO